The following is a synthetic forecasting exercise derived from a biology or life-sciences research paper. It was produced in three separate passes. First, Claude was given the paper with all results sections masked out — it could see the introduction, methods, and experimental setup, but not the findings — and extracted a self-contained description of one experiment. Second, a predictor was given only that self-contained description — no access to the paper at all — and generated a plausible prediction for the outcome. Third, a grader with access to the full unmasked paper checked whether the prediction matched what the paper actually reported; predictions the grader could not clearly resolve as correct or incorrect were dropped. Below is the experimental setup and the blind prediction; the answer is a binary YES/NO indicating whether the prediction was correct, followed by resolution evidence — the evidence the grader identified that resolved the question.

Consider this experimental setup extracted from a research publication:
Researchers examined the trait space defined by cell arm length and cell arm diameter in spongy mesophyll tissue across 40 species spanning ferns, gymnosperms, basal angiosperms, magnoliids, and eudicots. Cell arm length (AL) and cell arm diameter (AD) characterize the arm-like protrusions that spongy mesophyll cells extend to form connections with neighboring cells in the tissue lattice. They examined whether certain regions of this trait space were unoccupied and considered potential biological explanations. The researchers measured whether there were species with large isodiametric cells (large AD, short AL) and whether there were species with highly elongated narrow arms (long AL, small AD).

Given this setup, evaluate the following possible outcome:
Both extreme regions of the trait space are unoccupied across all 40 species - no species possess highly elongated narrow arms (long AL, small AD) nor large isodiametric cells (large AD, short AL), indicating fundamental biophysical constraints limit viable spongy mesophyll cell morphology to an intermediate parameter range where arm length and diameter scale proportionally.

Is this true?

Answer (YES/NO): YES